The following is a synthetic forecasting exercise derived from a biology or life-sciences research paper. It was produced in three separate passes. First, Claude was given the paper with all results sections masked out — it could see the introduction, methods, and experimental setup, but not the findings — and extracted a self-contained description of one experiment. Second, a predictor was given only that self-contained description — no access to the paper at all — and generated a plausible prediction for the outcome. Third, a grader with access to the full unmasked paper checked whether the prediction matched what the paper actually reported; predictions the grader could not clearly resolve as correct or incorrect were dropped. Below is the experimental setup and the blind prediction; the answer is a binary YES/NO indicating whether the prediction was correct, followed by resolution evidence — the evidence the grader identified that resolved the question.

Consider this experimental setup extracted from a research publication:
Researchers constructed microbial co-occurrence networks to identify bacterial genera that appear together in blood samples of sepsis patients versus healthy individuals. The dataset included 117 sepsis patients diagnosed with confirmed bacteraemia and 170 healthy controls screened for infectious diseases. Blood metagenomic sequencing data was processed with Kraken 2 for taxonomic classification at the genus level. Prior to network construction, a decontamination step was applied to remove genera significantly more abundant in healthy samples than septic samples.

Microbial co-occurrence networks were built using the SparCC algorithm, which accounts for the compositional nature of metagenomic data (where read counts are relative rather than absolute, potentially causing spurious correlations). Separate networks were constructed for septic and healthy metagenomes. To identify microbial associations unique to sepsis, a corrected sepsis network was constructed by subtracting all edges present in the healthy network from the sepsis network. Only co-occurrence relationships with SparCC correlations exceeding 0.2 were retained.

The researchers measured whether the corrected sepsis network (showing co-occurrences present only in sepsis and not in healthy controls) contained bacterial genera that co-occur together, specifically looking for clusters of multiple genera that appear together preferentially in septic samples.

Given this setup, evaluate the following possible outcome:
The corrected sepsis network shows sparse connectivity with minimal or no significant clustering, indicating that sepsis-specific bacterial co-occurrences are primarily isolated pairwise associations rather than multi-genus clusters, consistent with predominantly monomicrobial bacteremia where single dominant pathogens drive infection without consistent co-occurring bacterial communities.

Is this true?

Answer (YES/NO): NO